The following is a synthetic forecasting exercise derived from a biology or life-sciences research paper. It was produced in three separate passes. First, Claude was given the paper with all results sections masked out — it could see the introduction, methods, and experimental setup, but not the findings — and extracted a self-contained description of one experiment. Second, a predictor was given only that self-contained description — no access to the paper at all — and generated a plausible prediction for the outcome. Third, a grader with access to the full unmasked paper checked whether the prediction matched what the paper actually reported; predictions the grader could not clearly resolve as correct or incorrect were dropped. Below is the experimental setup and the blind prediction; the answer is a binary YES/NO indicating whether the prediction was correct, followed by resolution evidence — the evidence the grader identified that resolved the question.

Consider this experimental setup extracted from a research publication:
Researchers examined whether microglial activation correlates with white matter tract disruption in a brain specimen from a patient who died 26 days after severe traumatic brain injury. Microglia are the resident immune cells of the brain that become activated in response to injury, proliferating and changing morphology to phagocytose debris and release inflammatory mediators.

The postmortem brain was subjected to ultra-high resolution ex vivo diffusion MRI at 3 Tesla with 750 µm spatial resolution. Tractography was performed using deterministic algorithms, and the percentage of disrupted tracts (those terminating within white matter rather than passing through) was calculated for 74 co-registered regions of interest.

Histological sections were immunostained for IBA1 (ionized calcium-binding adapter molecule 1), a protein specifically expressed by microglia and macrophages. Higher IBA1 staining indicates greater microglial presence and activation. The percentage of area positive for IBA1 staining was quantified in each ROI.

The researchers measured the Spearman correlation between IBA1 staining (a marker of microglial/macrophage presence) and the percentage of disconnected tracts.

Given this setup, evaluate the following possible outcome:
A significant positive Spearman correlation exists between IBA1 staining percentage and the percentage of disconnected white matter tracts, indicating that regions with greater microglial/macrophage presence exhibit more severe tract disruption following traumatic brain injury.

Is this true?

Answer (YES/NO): NO